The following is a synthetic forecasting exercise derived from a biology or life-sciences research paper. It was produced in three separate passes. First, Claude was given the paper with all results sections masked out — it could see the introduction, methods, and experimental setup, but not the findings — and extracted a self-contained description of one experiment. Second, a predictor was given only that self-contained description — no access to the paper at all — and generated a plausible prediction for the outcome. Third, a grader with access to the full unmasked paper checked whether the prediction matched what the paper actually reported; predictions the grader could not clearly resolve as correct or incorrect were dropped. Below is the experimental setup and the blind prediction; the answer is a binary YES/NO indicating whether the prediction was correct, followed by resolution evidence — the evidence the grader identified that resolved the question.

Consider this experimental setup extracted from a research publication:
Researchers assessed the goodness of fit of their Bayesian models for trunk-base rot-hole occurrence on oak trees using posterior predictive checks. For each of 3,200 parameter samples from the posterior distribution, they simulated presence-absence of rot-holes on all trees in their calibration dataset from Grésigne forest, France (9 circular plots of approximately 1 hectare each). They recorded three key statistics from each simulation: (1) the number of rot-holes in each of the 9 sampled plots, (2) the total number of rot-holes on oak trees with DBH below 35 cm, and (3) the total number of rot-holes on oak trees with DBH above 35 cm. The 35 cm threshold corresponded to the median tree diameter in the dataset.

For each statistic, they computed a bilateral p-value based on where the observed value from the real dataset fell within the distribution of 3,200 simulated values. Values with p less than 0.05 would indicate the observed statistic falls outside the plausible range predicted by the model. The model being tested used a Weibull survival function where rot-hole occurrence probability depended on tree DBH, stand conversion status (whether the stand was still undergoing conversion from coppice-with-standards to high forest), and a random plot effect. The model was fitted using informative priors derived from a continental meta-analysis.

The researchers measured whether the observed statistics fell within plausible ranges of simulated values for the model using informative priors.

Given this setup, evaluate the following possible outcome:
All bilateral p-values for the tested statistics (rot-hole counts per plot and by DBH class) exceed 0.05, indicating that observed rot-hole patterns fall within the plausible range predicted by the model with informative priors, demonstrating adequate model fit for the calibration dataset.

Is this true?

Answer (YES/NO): YES